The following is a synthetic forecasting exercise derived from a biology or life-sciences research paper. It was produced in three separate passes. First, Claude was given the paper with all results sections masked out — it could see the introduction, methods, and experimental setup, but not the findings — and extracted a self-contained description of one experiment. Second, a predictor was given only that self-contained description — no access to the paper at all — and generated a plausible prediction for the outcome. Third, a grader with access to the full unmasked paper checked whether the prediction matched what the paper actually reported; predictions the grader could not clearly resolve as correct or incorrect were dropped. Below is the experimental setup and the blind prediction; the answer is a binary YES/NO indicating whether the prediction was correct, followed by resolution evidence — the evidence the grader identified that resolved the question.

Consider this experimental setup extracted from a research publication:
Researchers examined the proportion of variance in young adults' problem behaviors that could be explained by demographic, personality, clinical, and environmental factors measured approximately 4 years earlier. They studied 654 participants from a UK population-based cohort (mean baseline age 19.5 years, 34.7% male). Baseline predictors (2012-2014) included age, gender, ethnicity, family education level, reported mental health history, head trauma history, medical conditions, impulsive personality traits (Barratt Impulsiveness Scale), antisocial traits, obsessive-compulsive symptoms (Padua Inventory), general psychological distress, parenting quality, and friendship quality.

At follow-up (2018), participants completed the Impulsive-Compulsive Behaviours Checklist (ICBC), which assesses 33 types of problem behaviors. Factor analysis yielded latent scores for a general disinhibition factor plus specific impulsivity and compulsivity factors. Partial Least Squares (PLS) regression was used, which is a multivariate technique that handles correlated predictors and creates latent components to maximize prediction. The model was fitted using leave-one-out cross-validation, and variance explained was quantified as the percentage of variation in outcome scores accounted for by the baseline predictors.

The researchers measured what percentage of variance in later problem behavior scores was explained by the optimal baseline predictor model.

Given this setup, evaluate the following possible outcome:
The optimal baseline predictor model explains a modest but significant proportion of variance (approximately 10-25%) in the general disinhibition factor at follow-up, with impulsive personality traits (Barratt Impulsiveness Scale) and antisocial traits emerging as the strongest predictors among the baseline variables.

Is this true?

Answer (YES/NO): NO